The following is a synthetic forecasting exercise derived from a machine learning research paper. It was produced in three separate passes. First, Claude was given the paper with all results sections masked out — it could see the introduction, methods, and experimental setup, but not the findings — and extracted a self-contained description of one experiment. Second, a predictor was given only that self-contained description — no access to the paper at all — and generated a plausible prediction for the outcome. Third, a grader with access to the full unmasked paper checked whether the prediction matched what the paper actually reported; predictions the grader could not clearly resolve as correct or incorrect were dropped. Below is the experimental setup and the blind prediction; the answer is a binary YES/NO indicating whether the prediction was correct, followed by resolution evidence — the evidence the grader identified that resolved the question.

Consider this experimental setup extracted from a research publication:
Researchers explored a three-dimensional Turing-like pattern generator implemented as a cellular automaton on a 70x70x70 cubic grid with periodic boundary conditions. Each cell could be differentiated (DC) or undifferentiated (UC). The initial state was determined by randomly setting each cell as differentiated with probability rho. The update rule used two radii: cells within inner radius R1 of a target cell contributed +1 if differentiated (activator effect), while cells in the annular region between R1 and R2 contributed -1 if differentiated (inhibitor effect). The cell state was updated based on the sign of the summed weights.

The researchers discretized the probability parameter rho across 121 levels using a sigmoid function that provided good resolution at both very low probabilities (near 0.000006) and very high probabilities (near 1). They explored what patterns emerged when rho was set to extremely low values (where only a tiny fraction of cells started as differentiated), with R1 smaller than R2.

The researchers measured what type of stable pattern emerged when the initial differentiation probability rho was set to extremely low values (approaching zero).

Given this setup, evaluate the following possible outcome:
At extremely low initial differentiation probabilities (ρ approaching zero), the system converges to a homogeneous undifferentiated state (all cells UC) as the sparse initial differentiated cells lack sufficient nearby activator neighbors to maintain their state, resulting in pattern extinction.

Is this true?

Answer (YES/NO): YES